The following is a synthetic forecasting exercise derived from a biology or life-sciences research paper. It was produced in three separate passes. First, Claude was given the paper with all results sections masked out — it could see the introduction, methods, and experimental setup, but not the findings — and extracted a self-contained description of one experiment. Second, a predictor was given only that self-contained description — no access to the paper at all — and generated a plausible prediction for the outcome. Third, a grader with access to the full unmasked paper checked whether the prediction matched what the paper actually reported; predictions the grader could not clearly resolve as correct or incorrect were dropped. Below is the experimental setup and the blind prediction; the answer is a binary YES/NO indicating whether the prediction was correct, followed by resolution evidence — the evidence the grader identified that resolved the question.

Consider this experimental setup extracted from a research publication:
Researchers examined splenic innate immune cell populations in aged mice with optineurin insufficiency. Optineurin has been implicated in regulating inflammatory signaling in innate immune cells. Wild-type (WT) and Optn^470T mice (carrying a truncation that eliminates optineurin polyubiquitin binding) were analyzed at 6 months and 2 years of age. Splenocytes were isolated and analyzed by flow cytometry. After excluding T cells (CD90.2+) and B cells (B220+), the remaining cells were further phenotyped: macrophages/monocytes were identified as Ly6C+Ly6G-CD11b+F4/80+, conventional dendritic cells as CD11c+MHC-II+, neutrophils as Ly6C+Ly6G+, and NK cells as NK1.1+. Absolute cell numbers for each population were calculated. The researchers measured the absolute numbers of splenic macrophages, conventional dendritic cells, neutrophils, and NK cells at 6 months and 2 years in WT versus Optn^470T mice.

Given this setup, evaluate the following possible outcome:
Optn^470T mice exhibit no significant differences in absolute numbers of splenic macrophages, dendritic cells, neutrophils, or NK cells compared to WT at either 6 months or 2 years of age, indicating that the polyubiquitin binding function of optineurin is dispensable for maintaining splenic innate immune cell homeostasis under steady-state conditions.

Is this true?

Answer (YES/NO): NO